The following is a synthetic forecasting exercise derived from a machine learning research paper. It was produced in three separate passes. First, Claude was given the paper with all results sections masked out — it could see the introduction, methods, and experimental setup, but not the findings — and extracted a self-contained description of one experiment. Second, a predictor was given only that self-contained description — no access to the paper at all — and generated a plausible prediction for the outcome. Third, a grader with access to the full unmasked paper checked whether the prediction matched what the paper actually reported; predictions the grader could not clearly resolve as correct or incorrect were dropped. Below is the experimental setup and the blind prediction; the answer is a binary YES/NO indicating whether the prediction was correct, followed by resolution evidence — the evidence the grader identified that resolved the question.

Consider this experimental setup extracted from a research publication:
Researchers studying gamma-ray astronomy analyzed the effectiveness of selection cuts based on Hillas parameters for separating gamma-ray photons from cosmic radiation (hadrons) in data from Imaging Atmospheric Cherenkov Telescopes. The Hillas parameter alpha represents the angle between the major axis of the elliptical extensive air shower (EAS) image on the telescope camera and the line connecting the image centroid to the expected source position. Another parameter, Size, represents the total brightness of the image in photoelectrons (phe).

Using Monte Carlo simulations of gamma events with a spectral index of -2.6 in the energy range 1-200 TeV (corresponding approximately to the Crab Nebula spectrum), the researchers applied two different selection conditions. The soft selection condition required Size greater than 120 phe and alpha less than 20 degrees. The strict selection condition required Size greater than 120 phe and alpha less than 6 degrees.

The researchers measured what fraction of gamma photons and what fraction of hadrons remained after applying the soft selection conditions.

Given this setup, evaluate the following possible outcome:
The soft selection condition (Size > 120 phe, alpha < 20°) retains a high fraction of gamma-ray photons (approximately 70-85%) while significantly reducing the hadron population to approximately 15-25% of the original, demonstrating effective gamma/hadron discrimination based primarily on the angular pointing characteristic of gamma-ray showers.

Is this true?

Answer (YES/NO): NO